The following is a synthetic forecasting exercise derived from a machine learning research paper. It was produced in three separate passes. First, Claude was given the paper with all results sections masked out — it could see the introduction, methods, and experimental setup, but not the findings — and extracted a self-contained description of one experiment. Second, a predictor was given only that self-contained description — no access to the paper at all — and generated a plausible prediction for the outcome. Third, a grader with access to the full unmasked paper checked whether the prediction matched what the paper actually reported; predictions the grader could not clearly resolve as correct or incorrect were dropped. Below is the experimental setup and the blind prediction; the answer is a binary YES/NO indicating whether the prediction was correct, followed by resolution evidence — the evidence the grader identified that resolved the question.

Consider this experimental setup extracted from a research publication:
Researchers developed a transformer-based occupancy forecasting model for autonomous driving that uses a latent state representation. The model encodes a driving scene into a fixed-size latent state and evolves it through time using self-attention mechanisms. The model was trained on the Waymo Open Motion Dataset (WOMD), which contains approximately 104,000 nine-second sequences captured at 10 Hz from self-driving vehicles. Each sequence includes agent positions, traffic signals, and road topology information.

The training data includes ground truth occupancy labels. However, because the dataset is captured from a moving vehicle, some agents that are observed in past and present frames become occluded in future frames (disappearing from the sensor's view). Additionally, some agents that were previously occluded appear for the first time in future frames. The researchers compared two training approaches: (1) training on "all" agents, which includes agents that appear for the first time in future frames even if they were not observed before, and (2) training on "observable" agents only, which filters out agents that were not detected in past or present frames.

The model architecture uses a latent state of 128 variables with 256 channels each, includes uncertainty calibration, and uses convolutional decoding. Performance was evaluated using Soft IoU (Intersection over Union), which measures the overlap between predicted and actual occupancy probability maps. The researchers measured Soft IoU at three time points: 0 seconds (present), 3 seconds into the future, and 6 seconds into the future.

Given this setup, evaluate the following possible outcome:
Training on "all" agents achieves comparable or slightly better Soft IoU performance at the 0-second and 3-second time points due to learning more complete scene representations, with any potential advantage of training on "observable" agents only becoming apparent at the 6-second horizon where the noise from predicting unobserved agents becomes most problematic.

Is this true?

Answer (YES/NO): NO